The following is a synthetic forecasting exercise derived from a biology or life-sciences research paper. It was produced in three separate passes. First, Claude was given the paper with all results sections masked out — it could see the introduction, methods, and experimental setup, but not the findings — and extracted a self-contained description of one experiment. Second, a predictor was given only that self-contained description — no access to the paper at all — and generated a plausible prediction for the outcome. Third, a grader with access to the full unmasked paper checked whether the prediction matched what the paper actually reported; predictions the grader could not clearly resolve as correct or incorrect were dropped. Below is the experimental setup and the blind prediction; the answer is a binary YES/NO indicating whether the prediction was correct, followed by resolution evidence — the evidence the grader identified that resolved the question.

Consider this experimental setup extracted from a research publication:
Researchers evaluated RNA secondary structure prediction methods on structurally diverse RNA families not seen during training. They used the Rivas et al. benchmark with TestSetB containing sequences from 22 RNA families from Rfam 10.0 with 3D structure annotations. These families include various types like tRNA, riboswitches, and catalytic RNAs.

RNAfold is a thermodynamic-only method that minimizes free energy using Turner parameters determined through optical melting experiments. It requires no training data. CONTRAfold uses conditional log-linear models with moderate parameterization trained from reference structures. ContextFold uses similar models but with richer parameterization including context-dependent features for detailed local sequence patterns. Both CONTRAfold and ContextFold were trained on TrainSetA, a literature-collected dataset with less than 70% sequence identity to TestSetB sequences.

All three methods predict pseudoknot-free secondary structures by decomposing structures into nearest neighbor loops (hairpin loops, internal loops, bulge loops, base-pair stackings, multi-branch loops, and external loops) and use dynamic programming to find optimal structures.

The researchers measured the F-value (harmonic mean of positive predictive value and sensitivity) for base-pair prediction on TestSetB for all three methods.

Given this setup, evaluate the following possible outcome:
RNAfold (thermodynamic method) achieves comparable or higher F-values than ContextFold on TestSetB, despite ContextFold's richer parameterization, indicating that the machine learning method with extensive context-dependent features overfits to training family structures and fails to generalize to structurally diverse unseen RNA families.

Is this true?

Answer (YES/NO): YES